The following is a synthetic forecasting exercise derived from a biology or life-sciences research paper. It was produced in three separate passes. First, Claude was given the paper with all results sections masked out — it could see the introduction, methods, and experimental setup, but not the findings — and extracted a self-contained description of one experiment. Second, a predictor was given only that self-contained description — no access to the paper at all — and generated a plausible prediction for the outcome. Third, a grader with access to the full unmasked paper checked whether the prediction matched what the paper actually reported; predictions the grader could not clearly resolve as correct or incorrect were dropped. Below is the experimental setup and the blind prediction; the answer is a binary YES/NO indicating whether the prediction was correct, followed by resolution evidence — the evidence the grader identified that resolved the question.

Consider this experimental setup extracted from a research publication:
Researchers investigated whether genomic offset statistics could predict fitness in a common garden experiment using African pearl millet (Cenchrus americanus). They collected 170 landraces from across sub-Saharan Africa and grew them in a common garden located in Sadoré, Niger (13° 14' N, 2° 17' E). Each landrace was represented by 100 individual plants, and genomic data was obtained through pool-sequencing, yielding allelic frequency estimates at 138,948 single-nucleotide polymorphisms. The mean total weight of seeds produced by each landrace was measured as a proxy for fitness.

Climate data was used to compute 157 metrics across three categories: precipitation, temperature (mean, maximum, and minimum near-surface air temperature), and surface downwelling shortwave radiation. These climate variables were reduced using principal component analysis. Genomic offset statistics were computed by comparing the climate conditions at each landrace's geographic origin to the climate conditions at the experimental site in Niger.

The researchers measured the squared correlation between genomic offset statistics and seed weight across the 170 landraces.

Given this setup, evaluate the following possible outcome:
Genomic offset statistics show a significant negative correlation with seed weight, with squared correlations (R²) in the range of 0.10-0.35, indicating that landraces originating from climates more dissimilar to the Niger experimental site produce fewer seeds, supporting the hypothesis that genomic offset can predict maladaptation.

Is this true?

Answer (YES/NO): NO